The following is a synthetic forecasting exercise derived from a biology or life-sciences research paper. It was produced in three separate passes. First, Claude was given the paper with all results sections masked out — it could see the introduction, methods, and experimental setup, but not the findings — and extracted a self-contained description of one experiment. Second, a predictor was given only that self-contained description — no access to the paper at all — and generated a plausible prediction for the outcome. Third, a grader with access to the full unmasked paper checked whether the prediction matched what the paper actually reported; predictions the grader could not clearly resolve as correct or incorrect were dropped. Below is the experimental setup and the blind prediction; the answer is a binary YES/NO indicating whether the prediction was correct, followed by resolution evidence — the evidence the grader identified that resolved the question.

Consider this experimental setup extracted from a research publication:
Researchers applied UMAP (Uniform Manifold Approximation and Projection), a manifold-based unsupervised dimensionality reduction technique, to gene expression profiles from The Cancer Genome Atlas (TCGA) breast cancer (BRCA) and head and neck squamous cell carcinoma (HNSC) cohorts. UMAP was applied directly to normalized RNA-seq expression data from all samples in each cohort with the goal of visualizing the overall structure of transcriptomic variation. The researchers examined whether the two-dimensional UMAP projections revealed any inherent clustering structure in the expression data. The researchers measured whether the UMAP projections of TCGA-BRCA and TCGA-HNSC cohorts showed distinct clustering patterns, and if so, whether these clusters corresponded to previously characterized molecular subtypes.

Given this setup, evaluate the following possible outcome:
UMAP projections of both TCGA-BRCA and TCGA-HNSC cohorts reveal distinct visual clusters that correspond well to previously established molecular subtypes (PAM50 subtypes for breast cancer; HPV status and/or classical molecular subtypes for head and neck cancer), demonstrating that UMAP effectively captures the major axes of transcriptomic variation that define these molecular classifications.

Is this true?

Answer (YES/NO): YES